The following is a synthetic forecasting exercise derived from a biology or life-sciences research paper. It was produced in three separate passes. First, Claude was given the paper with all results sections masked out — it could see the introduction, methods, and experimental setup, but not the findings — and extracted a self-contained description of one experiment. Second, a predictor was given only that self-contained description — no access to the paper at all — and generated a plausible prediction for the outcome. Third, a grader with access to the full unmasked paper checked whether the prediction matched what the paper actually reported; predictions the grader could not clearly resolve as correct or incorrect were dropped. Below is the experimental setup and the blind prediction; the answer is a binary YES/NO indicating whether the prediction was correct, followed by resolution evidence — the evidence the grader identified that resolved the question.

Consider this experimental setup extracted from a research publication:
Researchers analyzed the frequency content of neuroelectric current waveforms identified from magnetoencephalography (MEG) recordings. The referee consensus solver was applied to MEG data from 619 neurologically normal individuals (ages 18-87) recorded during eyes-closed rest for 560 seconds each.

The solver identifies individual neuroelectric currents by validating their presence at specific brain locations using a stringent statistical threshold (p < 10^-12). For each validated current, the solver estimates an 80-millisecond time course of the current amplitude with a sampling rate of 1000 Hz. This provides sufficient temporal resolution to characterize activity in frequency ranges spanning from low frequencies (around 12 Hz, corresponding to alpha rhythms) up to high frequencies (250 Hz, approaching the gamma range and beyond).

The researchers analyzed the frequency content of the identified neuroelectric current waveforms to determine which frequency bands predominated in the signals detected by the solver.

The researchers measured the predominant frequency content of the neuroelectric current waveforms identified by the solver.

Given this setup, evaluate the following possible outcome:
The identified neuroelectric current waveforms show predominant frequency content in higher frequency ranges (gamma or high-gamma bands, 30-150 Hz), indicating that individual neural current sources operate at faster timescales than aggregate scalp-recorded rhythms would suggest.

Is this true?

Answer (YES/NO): NO